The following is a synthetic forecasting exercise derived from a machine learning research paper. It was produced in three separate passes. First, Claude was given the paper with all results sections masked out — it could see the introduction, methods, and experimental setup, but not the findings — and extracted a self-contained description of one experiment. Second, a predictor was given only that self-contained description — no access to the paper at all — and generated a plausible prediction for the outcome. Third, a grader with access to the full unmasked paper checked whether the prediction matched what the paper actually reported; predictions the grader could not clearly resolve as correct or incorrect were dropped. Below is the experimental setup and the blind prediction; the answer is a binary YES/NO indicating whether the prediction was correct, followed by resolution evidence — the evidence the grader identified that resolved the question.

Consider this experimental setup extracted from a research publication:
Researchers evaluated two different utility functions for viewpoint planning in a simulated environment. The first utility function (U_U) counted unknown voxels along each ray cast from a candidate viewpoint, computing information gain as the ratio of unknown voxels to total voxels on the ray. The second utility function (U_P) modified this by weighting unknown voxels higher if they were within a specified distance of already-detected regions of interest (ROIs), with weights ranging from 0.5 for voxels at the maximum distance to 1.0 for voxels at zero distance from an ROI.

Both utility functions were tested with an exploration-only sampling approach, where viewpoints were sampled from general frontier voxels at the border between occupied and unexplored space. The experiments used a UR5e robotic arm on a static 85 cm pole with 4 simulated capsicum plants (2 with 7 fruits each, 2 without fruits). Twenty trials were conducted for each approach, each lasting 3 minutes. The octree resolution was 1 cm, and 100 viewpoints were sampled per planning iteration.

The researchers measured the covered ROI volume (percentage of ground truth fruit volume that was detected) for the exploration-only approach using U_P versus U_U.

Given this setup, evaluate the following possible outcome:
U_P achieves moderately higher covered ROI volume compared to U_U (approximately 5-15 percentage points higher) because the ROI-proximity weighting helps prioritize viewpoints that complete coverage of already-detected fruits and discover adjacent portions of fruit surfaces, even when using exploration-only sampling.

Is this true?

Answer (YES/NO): NO